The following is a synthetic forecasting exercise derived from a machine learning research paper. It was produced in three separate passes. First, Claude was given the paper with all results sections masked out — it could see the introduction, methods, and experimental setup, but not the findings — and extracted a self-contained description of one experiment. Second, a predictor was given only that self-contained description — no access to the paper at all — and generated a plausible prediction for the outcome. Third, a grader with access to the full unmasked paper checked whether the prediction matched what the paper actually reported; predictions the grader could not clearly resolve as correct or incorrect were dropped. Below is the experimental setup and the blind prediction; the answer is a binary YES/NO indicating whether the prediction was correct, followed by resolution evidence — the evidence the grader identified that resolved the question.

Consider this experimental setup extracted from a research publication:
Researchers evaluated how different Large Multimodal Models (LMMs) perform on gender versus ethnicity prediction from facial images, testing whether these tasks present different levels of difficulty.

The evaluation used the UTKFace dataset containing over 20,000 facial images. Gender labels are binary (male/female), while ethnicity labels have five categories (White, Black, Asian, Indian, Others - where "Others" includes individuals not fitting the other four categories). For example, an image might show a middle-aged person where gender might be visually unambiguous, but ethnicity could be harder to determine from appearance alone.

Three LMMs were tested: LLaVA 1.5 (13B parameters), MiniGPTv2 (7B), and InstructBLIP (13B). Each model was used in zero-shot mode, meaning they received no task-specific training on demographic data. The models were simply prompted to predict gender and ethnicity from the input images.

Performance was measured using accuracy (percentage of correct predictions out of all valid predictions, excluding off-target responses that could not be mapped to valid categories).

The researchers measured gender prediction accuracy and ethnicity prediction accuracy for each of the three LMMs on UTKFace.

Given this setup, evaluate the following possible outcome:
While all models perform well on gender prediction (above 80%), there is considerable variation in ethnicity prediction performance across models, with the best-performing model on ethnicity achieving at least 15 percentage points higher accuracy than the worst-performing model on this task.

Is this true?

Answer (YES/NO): YES